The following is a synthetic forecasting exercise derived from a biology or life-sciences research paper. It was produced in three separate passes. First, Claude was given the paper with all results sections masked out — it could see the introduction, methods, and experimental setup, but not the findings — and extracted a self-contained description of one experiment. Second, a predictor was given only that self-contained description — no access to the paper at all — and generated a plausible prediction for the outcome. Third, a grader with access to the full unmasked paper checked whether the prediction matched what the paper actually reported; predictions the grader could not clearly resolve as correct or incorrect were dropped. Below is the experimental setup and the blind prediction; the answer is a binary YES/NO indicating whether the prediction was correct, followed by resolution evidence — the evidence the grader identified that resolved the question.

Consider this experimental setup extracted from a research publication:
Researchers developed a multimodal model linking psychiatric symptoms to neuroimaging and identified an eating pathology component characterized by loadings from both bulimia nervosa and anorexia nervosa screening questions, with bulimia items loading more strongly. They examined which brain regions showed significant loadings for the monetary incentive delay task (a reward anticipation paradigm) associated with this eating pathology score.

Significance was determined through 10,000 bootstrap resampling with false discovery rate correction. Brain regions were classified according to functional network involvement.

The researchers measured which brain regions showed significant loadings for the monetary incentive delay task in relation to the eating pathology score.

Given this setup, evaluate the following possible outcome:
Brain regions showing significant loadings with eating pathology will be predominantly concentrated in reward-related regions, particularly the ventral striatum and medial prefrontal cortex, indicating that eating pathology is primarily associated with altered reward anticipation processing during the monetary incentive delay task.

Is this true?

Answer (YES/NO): NO